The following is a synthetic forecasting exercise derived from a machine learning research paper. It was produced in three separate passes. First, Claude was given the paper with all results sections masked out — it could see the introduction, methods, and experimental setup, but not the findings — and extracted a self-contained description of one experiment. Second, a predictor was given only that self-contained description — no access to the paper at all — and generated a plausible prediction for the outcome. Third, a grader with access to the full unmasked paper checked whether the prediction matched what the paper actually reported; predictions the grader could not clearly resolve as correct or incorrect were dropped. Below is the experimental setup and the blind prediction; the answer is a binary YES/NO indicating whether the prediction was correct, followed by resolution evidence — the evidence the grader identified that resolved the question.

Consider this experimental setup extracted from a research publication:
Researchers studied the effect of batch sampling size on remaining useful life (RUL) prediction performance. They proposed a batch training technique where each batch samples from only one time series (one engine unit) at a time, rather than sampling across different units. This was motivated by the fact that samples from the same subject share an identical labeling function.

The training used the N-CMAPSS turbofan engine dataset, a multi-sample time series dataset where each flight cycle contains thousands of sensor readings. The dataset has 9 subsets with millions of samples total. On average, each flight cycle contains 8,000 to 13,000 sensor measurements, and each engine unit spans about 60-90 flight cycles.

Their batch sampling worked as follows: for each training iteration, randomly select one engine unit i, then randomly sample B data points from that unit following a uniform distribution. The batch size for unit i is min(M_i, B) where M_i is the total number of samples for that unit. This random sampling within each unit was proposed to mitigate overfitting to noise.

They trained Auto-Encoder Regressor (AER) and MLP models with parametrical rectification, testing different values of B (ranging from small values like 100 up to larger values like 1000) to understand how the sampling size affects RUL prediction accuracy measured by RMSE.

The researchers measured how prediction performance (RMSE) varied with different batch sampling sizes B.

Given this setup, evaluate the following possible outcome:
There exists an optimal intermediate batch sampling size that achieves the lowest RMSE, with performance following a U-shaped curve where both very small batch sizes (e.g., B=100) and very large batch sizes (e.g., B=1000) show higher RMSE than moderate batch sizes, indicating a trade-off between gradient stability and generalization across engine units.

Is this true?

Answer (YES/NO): NO